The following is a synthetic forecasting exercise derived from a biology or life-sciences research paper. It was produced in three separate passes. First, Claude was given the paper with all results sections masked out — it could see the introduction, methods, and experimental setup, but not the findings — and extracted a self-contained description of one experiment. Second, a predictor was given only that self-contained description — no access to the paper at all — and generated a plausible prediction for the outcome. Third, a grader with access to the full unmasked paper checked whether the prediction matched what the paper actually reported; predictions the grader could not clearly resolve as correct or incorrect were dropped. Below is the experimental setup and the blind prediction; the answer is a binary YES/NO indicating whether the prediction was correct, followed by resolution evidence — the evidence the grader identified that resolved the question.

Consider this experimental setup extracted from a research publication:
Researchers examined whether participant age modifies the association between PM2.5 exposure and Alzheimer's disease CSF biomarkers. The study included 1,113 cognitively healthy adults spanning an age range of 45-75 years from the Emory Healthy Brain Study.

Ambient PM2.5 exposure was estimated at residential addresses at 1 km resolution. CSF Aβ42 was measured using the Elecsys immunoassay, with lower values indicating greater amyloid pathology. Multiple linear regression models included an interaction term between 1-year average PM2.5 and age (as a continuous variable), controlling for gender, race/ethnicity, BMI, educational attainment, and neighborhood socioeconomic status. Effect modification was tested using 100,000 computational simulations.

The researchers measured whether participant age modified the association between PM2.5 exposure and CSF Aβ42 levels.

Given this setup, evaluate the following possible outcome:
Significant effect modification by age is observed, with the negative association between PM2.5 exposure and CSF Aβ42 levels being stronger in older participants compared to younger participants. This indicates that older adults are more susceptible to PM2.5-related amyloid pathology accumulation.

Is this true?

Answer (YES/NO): NO